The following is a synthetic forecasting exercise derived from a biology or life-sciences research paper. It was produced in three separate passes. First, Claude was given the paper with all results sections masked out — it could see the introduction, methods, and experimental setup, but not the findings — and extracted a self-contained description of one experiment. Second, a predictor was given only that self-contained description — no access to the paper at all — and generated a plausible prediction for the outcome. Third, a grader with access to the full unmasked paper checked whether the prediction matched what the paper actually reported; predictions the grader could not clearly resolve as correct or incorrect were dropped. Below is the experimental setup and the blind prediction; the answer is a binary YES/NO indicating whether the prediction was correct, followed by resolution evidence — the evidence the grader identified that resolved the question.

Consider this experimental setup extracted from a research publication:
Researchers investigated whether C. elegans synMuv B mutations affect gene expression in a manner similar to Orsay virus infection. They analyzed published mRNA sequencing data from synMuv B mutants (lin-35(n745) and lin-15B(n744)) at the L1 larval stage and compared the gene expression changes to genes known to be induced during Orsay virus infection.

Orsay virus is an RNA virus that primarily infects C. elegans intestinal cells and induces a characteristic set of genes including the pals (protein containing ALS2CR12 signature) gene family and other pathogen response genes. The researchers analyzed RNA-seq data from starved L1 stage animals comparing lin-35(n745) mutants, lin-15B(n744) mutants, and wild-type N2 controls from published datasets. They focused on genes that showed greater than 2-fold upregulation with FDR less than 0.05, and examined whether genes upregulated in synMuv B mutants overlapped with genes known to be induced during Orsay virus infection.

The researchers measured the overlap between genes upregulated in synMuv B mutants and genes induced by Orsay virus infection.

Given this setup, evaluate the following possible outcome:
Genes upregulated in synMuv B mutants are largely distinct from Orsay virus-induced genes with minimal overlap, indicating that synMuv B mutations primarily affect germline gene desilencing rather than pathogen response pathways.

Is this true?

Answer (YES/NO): NO